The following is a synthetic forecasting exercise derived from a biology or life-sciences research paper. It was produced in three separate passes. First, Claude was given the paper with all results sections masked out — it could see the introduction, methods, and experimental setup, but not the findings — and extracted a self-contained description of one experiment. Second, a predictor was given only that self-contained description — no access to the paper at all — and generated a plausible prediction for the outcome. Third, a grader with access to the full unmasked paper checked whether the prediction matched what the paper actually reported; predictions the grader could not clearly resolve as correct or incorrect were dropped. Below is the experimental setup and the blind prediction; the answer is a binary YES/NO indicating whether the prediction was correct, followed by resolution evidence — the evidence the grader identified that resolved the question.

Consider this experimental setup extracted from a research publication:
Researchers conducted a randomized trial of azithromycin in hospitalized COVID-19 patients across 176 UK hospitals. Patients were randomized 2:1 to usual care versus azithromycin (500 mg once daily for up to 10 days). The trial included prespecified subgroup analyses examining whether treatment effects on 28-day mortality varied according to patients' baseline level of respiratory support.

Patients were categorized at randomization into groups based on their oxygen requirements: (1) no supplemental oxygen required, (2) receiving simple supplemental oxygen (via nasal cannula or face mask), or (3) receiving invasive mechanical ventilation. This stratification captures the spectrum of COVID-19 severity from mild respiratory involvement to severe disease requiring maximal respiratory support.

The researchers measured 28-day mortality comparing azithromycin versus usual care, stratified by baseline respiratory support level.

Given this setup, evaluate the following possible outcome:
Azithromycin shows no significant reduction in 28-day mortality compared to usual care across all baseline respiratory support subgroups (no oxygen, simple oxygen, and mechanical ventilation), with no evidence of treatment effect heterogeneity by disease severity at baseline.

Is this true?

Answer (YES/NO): YES